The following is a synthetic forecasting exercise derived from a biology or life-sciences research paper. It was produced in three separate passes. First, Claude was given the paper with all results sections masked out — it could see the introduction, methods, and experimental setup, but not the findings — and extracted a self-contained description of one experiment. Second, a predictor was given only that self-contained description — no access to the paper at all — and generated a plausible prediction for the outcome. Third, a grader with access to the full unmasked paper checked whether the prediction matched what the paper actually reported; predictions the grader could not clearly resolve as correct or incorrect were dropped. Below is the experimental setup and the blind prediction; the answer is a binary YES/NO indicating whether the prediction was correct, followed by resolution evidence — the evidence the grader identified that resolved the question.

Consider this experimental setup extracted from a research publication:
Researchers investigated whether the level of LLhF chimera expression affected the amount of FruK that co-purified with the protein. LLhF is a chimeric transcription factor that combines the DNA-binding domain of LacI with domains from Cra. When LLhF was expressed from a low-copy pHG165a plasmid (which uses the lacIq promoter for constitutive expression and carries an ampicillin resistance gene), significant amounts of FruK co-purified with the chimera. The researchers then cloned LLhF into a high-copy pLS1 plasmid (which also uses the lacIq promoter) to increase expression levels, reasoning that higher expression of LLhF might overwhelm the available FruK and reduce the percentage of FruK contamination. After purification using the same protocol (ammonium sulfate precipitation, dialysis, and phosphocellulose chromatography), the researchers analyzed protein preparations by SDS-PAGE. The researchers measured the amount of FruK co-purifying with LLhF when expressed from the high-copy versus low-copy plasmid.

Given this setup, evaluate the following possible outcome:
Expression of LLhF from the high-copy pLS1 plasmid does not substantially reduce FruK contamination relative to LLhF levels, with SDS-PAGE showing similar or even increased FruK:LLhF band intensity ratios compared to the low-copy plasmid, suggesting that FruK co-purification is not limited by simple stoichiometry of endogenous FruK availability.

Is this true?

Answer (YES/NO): NO